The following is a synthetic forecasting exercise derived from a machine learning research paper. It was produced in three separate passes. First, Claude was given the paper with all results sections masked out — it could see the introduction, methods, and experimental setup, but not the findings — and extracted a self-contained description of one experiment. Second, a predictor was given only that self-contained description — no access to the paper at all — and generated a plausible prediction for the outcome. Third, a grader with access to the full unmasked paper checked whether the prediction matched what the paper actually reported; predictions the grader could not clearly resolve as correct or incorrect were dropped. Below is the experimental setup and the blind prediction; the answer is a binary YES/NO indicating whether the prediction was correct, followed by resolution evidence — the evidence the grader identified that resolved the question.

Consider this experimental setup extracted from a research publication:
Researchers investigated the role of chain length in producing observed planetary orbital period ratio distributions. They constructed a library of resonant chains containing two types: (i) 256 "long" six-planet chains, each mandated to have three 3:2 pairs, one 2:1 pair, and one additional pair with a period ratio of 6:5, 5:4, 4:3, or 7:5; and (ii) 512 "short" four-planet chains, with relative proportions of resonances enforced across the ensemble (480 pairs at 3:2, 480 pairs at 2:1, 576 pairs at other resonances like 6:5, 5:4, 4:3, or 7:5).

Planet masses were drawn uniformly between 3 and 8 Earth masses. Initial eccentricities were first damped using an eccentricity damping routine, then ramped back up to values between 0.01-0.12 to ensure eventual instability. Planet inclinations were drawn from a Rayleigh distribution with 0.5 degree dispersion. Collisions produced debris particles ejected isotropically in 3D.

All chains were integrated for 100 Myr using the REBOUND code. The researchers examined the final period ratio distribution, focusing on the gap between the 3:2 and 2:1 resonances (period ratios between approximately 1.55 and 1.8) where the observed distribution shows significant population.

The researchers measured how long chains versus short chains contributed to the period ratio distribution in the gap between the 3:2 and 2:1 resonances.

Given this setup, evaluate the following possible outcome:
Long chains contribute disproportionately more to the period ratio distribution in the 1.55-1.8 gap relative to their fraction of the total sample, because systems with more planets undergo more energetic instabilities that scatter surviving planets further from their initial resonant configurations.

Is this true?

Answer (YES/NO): NO